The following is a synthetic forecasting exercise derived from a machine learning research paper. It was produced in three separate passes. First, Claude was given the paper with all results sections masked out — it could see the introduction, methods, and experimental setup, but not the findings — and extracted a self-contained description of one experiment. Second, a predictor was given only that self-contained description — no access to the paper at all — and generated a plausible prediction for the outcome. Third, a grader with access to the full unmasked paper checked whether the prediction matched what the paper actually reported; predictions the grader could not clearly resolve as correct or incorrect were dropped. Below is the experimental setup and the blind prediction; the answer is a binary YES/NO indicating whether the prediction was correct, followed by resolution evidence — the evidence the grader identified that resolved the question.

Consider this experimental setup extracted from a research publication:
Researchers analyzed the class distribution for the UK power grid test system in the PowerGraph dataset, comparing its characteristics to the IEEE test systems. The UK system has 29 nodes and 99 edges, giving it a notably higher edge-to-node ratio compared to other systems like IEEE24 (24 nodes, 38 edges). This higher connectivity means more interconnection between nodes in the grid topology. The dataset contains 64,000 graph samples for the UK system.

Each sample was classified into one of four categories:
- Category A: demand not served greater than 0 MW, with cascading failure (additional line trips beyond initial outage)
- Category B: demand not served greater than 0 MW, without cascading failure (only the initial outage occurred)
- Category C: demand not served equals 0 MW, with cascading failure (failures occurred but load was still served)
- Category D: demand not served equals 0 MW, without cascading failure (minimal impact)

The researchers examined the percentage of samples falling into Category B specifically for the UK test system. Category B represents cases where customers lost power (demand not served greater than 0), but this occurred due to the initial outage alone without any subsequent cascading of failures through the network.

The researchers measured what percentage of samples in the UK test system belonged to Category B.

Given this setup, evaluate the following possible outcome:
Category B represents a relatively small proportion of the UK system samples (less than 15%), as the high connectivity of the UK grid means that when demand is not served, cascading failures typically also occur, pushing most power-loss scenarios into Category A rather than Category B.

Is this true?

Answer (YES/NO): NO